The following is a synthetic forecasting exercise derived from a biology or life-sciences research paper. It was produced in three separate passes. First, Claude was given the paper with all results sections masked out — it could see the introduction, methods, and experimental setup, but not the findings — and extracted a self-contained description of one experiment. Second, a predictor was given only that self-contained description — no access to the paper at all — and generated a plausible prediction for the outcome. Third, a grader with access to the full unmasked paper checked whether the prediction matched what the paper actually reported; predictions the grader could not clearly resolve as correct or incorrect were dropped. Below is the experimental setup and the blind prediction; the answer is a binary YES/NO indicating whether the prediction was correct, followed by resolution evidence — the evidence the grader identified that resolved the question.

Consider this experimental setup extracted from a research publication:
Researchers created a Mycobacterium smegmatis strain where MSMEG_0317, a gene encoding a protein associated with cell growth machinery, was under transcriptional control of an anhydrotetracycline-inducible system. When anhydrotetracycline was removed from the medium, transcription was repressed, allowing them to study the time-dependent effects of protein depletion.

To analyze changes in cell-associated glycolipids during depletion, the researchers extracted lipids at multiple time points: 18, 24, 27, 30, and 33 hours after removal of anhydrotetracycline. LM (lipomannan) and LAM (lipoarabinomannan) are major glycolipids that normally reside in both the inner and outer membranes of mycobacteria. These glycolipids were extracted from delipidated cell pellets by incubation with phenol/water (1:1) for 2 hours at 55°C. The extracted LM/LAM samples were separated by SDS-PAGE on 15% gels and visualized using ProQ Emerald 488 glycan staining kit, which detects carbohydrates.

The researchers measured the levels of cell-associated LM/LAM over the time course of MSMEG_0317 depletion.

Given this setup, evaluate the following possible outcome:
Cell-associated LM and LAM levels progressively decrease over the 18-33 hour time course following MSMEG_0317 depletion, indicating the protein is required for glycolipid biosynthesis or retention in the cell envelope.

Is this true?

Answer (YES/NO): NO